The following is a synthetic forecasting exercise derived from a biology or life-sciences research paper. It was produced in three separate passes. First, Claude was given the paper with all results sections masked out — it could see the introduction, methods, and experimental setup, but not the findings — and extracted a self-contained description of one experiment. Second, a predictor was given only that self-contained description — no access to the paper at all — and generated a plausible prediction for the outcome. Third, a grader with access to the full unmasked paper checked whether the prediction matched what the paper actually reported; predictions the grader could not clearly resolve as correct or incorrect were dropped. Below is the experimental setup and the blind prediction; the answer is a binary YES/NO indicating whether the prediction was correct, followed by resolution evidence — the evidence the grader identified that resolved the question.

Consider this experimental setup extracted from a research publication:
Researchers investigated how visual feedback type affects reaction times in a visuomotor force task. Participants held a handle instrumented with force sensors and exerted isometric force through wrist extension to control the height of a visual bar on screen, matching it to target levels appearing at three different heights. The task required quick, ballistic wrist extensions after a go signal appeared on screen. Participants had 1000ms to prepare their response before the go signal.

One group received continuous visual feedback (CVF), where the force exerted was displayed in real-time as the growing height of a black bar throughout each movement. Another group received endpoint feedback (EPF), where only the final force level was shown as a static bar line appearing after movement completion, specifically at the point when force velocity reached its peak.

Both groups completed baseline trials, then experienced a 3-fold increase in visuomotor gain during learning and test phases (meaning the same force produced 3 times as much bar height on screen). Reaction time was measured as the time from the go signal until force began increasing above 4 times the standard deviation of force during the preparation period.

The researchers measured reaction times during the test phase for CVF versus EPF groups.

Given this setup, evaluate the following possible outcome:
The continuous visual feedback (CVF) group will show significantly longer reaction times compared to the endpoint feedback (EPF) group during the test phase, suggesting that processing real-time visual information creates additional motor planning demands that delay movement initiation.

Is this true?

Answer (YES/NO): NO